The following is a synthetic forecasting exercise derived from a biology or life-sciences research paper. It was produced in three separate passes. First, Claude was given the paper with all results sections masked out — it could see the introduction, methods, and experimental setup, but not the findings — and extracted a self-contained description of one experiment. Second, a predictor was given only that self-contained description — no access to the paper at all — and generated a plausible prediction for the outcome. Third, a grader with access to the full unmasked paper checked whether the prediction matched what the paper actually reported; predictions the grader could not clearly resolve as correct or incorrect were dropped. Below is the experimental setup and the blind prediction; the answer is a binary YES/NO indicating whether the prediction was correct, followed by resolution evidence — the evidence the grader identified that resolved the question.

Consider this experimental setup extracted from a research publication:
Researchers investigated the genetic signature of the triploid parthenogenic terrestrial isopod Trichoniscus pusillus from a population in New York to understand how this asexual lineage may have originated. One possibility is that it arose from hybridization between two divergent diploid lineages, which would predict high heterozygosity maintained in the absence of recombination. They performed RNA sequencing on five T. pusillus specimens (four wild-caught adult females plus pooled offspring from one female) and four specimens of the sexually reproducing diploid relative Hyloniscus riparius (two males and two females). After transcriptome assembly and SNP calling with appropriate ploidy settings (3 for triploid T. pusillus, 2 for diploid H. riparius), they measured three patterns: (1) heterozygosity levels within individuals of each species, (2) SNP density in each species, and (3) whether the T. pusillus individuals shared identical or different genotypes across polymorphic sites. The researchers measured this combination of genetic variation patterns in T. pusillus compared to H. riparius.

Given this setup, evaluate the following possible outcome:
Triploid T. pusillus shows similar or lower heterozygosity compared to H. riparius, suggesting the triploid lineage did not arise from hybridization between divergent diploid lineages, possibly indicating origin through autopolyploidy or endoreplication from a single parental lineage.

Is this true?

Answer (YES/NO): NO